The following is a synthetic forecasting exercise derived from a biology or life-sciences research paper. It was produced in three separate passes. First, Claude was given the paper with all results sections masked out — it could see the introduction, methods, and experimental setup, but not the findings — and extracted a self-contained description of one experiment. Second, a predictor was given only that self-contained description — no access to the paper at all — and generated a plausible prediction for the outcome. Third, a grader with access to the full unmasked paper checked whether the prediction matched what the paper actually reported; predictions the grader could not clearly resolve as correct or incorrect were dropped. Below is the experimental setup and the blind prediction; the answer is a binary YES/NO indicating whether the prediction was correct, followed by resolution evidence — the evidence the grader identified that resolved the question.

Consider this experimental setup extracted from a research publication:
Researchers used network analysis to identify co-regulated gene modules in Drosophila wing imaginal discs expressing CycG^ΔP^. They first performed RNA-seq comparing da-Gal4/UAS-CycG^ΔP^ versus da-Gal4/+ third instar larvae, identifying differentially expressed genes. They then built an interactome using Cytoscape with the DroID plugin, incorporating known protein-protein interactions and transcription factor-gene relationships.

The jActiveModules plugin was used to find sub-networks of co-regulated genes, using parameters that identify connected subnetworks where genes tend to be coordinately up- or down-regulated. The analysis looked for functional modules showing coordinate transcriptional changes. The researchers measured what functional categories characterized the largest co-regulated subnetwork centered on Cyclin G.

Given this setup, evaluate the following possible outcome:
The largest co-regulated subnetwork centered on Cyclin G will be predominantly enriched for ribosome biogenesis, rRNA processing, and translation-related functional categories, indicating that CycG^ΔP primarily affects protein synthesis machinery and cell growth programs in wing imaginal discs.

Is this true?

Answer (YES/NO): NO